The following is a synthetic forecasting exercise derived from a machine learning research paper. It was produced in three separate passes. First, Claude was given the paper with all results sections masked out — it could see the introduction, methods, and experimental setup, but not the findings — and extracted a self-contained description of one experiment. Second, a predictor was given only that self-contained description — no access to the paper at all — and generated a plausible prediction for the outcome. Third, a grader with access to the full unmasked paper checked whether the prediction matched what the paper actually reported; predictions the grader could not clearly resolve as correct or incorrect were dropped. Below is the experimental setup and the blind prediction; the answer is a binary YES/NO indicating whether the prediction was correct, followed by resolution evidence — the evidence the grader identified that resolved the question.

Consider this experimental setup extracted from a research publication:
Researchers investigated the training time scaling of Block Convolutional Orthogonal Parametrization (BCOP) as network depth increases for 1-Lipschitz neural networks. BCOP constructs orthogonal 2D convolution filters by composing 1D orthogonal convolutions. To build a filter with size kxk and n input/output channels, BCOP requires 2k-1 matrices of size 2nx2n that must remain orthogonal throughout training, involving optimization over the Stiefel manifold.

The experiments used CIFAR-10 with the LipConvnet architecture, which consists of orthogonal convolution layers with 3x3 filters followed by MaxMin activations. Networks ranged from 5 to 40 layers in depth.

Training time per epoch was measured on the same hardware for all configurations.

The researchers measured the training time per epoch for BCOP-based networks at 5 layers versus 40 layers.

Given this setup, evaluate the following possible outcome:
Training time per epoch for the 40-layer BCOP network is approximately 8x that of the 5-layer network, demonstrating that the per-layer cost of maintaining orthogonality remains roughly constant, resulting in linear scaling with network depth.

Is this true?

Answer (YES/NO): NO